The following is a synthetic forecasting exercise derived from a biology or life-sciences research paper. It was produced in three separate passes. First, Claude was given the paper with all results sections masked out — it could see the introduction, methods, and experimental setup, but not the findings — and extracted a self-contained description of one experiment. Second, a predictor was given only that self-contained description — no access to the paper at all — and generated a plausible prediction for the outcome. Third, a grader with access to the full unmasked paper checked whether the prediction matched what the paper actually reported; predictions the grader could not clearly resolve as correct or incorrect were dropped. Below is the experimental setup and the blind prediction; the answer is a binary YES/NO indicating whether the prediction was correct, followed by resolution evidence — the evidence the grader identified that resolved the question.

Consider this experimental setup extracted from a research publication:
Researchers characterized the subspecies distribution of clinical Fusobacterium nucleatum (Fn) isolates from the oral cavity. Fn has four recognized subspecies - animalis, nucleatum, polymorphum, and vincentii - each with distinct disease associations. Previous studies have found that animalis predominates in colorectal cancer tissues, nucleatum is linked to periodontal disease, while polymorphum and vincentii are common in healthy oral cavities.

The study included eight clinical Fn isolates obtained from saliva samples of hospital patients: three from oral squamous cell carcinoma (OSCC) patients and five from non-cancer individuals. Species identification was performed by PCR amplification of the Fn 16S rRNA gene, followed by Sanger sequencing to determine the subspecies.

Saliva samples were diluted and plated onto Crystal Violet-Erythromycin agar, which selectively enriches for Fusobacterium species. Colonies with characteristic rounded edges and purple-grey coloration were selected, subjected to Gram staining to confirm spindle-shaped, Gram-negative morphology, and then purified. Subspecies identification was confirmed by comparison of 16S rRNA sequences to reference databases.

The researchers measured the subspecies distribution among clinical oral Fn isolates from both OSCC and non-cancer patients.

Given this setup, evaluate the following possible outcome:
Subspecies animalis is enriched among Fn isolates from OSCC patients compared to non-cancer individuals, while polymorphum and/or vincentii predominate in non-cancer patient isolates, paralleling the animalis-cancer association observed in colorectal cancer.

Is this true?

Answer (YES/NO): NO